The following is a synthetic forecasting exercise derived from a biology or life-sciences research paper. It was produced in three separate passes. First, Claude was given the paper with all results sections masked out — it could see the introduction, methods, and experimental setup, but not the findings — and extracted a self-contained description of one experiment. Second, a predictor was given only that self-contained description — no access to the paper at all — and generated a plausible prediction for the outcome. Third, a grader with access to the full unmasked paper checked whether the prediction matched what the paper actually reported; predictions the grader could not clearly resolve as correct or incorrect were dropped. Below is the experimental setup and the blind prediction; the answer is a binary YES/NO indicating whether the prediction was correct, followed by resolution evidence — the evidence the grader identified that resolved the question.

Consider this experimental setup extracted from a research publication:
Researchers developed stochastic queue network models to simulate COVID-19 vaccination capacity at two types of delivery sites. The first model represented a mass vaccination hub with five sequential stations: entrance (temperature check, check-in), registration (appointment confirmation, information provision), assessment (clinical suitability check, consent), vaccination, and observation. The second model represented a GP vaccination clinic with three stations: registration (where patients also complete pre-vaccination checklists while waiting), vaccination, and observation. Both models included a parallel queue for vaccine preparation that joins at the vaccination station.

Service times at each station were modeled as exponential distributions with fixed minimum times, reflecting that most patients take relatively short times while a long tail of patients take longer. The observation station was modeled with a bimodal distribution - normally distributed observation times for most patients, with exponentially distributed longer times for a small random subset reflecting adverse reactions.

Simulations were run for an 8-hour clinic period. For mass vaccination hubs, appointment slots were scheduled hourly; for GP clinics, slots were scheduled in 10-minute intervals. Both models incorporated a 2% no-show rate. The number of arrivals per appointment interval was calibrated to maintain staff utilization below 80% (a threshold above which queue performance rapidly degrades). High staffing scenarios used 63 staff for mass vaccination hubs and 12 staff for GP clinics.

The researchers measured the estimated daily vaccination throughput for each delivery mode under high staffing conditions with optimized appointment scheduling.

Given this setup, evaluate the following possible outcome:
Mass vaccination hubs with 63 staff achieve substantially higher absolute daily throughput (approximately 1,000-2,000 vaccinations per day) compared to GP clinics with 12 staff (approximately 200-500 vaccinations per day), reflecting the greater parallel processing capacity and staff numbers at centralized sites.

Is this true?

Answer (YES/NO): YES